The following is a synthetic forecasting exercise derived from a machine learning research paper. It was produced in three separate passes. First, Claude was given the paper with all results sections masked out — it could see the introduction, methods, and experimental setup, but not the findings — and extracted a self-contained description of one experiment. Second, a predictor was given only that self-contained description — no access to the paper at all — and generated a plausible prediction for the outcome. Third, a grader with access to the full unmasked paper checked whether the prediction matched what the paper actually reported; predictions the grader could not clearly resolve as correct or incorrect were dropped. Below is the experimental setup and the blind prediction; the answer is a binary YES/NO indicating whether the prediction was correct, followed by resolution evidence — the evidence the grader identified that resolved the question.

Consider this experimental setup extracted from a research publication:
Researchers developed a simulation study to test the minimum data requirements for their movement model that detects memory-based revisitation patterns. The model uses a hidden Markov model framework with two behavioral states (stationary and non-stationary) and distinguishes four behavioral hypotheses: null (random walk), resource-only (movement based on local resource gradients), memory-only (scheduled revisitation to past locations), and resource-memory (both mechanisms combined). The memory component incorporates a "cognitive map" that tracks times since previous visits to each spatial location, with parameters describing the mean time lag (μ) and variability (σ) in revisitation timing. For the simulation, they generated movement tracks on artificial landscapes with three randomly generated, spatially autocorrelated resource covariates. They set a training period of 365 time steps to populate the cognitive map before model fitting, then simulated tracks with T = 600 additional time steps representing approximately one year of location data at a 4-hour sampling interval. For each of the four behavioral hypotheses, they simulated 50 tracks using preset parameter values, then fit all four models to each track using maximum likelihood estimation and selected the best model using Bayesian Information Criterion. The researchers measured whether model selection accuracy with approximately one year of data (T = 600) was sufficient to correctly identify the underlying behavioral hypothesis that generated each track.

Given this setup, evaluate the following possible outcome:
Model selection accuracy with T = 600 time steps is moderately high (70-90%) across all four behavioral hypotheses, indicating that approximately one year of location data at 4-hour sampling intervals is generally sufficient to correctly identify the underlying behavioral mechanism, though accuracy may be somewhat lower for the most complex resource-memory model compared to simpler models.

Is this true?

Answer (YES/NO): NO